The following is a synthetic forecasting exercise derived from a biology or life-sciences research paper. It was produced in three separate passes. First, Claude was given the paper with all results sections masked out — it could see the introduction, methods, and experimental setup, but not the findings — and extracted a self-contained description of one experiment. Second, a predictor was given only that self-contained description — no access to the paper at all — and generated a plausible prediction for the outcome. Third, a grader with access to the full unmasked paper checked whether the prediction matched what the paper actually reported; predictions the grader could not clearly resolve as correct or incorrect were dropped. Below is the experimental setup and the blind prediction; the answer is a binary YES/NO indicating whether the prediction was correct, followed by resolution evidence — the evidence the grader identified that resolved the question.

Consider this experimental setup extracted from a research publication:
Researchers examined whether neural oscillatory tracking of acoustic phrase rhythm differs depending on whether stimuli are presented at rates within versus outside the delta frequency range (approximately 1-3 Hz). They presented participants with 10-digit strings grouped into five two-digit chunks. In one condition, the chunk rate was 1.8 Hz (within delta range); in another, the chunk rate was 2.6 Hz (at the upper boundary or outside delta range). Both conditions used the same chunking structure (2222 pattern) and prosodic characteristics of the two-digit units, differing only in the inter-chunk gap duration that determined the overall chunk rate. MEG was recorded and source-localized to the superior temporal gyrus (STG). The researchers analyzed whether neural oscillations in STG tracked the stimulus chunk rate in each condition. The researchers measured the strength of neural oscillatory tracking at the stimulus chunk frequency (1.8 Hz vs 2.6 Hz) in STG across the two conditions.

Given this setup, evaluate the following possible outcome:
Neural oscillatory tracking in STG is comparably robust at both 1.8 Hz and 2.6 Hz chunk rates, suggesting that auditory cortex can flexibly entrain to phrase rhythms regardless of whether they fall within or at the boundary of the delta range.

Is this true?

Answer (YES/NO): NO